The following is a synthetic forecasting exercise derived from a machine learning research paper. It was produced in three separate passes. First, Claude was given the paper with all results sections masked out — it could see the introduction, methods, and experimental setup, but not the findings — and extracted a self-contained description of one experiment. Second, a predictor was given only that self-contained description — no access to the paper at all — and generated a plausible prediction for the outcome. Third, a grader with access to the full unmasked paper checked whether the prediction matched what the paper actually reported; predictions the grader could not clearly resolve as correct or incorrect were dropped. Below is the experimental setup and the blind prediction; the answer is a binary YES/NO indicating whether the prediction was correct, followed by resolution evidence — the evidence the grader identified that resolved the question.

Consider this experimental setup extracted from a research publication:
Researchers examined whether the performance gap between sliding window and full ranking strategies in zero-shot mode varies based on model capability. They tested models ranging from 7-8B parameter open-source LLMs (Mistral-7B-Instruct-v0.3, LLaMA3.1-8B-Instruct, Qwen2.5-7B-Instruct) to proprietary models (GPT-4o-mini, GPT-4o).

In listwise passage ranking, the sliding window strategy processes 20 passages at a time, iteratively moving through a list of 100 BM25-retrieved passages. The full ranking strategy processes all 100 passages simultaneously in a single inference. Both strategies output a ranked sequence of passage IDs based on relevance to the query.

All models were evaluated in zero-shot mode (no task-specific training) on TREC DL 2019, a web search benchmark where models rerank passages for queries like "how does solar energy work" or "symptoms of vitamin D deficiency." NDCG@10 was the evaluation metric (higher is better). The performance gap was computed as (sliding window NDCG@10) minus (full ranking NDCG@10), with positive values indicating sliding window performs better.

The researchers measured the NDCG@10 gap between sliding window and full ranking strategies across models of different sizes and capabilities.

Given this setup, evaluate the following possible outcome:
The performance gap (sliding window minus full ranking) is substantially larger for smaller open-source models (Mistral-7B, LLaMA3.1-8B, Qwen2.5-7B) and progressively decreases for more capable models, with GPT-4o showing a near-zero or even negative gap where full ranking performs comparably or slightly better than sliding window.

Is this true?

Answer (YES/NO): YES